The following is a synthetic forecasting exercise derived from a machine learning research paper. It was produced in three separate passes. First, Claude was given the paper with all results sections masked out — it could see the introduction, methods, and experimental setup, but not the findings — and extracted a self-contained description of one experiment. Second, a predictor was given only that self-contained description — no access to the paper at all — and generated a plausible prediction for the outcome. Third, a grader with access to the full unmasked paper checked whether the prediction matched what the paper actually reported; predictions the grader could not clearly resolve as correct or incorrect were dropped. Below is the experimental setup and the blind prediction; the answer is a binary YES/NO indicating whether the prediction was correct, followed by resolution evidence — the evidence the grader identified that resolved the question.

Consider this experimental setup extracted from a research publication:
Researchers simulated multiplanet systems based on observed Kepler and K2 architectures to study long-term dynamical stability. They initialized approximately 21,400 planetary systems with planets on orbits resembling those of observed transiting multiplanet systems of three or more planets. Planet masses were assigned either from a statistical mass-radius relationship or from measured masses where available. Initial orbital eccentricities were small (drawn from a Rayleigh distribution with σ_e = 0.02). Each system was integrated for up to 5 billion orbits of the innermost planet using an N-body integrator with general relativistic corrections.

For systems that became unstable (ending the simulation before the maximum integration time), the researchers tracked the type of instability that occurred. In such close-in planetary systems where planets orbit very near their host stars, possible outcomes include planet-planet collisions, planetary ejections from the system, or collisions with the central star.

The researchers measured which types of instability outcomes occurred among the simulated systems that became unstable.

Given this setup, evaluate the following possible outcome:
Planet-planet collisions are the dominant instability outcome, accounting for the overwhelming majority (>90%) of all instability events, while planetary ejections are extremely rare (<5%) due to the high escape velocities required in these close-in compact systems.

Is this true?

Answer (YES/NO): YES